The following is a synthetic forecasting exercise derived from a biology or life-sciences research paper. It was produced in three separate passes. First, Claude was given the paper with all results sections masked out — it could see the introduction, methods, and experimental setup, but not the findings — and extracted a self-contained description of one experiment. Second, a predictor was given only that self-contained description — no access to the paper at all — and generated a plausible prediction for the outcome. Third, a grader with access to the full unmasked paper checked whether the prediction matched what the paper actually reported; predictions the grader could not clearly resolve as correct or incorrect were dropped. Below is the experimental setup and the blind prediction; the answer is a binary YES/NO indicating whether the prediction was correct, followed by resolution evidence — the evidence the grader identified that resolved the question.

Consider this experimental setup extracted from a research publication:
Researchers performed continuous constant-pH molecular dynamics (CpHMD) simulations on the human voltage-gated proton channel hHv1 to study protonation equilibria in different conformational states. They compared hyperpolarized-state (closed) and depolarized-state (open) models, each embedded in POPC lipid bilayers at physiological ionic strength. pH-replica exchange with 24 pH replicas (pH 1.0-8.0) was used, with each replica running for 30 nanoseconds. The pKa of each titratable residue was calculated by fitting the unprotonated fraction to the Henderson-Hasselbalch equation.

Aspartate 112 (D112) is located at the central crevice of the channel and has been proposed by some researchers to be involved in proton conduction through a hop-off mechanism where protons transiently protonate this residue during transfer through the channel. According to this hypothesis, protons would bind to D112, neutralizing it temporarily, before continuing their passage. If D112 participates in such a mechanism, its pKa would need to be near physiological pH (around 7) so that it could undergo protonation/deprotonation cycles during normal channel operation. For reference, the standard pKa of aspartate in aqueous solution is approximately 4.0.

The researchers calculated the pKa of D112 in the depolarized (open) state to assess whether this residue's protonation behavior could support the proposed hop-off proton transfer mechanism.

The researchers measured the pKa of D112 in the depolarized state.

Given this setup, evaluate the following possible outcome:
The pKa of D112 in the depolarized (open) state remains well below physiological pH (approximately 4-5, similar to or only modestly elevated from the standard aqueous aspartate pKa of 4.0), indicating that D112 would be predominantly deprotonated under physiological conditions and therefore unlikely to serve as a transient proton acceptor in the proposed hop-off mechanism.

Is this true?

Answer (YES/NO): YES